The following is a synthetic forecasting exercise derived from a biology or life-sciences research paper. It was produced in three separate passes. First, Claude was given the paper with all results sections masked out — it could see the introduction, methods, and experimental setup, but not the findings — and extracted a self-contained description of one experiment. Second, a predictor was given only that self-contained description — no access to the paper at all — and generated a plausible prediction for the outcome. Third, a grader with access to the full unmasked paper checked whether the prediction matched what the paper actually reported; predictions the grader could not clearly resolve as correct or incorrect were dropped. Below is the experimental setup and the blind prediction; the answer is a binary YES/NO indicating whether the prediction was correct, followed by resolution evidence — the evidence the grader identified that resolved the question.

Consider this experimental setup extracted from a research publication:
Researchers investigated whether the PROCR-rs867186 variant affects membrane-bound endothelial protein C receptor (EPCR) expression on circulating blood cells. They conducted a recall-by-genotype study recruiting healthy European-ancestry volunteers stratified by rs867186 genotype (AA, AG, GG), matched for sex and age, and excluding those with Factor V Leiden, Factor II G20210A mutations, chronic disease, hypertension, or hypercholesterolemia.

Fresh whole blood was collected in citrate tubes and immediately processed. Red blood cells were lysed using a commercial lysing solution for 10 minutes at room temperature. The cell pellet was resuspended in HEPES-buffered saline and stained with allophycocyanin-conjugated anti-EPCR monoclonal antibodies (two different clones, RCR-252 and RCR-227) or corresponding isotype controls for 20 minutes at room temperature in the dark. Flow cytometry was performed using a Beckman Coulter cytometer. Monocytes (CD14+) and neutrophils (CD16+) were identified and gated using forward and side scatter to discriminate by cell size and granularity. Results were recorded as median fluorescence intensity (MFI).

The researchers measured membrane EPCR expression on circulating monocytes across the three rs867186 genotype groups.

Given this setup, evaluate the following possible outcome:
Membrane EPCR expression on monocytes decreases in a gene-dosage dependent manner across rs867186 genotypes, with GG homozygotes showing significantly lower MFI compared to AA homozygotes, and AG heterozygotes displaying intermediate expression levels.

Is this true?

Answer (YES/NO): NO